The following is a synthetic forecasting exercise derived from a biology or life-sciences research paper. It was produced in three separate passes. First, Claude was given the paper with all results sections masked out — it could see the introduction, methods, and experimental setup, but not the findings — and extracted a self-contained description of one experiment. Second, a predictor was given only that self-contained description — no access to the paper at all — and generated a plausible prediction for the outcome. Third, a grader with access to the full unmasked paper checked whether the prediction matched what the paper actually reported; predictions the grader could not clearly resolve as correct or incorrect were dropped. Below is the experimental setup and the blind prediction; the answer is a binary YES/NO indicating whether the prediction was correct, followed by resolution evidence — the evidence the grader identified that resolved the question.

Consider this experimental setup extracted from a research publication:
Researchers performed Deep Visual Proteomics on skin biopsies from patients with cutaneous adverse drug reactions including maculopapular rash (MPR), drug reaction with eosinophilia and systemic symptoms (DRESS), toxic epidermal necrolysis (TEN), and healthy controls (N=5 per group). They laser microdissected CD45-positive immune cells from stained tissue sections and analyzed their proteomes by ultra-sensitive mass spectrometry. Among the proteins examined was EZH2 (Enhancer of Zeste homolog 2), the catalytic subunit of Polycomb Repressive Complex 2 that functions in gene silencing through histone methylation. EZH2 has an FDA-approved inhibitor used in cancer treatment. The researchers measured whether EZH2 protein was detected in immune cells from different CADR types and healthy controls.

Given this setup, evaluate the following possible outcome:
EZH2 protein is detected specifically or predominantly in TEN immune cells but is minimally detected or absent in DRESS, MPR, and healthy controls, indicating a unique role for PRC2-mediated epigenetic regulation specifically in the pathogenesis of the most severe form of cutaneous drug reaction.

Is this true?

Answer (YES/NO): NO